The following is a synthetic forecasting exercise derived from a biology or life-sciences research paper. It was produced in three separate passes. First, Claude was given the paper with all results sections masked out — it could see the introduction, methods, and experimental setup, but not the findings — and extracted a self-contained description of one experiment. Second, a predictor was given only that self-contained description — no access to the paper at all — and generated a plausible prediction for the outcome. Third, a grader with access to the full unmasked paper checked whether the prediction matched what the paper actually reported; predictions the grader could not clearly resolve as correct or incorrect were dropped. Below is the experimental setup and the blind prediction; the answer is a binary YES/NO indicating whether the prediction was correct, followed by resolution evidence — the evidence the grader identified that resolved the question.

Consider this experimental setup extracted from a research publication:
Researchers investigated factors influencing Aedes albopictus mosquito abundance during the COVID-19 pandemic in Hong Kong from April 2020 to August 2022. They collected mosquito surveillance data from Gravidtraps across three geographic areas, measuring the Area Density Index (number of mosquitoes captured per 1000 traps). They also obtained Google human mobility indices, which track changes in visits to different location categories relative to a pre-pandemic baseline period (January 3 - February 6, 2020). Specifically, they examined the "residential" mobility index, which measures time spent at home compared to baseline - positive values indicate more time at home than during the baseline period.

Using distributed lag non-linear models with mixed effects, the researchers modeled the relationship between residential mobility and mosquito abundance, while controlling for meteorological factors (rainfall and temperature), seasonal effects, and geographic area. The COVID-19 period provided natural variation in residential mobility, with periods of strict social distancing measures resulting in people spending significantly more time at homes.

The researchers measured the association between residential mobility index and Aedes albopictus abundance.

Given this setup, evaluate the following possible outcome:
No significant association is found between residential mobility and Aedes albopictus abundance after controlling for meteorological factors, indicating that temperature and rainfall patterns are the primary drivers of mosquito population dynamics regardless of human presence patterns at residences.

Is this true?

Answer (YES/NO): NO